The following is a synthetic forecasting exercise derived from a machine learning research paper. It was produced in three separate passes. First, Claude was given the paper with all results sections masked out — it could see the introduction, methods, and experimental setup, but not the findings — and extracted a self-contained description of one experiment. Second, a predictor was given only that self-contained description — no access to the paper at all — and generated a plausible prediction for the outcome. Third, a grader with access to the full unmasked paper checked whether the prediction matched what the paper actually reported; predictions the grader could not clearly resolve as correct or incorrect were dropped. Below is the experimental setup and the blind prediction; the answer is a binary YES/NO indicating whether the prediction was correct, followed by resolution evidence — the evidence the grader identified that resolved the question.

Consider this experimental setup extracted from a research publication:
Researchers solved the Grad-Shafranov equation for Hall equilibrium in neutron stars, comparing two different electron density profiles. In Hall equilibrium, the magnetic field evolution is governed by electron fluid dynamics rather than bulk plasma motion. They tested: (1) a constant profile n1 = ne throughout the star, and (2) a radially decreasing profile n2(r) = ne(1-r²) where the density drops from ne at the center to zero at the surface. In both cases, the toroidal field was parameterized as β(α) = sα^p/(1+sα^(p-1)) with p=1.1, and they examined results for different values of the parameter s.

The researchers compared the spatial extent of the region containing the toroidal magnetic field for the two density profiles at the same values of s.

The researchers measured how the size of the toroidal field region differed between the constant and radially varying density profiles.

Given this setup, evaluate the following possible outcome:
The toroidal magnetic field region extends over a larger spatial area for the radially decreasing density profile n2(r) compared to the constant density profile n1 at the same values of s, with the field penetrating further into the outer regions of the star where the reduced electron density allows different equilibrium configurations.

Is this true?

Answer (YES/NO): YES